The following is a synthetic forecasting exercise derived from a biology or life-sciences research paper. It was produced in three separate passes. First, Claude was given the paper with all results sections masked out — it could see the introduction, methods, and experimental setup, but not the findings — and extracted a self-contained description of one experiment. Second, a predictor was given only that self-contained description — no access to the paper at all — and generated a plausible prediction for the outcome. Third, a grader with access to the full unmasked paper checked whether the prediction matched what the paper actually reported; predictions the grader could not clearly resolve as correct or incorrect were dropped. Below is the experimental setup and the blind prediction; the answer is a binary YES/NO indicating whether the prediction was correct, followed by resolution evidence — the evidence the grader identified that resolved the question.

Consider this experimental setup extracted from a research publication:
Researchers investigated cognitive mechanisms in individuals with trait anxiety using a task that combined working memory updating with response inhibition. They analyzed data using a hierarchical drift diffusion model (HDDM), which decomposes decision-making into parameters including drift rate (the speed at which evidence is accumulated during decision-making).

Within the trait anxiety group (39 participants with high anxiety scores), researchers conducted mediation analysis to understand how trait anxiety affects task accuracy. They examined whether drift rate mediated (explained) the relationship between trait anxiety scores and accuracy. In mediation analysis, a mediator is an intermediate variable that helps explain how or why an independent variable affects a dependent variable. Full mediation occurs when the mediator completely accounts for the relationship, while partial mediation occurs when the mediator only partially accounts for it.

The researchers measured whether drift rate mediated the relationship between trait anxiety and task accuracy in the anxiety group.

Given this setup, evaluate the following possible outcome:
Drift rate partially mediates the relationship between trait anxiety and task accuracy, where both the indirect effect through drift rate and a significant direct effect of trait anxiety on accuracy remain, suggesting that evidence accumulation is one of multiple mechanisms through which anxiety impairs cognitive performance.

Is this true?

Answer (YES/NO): NO